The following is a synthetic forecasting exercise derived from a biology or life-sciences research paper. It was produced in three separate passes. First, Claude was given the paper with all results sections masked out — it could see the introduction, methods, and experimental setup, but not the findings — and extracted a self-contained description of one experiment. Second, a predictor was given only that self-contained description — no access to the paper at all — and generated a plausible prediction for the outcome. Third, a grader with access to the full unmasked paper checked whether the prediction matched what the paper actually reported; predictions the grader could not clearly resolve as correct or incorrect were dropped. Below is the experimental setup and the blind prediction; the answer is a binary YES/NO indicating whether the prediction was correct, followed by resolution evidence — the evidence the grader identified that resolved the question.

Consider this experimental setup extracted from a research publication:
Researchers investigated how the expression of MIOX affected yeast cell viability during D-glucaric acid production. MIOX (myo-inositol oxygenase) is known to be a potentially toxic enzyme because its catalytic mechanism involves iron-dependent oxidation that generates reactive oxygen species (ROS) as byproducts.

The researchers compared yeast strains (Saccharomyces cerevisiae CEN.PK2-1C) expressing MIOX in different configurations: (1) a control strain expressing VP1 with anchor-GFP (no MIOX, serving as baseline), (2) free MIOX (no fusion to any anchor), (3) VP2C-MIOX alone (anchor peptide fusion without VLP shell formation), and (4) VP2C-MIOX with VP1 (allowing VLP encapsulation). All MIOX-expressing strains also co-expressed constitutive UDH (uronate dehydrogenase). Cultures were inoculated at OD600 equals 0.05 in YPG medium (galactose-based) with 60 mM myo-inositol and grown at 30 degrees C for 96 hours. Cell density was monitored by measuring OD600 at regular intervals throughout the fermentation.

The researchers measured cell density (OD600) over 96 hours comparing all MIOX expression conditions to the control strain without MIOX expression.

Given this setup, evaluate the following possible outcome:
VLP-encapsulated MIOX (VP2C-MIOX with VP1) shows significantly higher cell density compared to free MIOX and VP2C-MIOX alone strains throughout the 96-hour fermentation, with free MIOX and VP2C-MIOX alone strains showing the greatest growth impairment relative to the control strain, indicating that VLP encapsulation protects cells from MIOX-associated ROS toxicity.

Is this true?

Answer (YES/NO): YES